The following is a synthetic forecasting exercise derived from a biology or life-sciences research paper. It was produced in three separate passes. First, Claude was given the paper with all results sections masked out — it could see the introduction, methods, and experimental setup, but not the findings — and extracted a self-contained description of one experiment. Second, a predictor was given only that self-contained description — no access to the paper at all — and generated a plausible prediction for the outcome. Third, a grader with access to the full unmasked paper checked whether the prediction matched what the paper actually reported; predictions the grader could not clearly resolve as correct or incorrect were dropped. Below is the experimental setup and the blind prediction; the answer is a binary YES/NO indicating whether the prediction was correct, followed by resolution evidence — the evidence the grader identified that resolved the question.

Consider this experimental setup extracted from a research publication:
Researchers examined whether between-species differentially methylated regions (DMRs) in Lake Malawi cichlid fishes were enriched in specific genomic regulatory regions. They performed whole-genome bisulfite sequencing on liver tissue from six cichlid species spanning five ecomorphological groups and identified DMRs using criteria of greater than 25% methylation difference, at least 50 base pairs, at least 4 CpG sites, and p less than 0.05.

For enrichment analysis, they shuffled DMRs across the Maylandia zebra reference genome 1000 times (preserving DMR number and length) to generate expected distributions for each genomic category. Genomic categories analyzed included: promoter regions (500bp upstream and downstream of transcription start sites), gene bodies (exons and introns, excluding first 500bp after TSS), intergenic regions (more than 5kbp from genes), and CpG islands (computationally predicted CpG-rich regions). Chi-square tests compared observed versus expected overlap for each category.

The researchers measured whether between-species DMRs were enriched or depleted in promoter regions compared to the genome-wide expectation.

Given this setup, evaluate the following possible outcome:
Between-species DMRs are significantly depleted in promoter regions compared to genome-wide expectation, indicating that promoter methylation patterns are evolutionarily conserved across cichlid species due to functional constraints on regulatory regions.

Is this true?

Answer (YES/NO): NO